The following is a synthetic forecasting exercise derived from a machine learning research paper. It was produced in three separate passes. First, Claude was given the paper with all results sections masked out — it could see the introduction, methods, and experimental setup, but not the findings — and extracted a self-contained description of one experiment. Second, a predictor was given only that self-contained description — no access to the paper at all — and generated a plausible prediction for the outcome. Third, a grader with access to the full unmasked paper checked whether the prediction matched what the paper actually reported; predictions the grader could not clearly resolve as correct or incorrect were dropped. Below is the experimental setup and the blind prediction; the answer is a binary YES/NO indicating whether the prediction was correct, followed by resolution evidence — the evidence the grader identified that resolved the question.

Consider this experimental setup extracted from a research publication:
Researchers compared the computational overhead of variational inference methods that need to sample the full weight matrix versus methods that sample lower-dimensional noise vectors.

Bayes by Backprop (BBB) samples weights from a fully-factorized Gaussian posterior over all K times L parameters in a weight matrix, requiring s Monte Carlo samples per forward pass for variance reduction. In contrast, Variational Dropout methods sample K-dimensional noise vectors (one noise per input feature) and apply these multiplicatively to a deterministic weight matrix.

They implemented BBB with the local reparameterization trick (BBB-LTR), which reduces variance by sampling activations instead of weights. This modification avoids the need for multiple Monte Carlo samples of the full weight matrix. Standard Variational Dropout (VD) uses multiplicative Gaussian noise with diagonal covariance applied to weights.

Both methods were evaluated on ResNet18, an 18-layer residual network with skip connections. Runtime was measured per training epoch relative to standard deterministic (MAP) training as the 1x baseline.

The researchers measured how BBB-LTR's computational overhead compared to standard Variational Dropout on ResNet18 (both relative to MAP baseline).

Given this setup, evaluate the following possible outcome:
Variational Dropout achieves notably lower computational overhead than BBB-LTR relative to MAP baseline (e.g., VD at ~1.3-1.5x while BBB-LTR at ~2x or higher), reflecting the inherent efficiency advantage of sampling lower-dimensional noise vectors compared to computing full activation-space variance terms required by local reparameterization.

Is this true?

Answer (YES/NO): YES